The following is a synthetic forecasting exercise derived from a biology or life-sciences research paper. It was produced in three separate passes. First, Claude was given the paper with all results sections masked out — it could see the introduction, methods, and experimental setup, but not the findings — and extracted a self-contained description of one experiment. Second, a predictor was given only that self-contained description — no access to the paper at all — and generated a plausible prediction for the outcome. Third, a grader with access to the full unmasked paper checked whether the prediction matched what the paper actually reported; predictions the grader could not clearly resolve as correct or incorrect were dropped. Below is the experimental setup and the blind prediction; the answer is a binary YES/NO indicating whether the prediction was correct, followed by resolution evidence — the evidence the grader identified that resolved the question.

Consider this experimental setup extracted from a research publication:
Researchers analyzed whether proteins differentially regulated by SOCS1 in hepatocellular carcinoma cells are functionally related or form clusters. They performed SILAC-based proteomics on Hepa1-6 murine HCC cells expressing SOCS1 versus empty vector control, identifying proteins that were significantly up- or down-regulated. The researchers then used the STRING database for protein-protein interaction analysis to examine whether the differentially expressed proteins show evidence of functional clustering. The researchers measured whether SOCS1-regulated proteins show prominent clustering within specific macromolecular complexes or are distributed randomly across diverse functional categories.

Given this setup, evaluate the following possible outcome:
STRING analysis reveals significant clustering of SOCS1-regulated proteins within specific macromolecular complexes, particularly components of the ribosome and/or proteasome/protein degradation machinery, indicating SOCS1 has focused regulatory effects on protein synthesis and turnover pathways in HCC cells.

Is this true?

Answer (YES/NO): YES